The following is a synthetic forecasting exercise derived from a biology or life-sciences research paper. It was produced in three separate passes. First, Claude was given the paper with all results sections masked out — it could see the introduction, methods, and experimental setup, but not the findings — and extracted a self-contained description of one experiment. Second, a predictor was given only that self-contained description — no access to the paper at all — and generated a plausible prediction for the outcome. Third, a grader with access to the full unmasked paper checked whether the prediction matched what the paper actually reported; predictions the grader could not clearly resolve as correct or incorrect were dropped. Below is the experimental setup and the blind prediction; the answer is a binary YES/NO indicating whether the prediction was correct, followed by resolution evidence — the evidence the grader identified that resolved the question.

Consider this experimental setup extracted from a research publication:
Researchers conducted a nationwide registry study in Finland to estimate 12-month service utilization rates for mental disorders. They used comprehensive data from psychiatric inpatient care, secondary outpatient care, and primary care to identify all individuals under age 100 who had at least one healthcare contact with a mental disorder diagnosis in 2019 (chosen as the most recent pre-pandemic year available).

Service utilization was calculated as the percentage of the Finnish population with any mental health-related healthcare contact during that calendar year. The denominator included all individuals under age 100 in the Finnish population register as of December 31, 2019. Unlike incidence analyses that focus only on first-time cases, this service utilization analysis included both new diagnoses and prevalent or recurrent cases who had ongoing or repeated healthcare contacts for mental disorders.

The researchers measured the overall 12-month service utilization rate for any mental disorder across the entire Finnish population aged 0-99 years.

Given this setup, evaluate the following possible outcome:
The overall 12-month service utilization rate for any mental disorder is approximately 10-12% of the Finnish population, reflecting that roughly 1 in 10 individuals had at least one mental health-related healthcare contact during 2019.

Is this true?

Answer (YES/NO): NO